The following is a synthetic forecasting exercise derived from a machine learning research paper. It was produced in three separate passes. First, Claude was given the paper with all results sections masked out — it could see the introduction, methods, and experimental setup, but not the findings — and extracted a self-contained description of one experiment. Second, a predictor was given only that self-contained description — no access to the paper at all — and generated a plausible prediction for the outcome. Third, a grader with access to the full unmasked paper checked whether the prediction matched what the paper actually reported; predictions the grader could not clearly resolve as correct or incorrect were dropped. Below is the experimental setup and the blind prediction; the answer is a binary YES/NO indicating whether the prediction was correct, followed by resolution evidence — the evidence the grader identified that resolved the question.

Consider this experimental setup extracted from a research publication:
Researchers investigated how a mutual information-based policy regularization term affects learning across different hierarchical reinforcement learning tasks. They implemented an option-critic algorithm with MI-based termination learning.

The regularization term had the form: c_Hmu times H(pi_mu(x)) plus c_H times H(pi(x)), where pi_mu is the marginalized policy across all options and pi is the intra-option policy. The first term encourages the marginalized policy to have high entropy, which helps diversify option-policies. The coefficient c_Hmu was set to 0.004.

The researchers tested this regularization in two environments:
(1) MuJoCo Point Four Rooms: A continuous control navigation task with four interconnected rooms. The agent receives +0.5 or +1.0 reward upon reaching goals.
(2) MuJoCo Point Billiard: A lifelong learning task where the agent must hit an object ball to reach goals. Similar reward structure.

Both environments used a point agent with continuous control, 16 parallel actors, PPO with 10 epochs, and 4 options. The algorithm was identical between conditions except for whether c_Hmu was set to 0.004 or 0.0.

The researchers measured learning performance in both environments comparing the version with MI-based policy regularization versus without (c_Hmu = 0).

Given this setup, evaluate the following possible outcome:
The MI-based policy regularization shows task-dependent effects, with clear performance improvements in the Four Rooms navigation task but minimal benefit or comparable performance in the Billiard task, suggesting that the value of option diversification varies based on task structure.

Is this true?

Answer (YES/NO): NO